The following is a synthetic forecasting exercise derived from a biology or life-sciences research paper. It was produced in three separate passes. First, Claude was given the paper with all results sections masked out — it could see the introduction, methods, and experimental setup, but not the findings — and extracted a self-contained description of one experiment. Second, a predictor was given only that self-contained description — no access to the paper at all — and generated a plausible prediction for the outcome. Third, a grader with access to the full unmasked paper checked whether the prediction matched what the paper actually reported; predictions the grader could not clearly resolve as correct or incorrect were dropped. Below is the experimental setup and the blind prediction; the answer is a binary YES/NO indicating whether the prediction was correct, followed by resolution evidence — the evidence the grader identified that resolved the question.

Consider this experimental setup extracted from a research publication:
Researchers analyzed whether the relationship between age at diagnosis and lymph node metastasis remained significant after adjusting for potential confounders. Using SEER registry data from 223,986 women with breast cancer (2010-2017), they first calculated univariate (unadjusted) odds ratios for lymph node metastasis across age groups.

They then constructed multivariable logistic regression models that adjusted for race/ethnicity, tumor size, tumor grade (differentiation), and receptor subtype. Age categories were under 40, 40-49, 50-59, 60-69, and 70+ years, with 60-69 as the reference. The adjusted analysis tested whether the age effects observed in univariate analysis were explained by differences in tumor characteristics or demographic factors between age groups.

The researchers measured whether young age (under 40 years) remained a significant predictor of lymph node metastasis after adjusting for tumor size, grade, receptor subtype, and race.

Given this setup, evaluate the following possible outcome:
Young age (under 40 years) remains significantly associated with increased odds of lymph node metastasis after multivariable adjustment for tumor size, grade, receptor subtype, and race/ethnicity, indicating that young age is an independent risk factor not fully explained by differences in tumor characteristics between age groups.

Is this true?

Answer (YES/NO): YES